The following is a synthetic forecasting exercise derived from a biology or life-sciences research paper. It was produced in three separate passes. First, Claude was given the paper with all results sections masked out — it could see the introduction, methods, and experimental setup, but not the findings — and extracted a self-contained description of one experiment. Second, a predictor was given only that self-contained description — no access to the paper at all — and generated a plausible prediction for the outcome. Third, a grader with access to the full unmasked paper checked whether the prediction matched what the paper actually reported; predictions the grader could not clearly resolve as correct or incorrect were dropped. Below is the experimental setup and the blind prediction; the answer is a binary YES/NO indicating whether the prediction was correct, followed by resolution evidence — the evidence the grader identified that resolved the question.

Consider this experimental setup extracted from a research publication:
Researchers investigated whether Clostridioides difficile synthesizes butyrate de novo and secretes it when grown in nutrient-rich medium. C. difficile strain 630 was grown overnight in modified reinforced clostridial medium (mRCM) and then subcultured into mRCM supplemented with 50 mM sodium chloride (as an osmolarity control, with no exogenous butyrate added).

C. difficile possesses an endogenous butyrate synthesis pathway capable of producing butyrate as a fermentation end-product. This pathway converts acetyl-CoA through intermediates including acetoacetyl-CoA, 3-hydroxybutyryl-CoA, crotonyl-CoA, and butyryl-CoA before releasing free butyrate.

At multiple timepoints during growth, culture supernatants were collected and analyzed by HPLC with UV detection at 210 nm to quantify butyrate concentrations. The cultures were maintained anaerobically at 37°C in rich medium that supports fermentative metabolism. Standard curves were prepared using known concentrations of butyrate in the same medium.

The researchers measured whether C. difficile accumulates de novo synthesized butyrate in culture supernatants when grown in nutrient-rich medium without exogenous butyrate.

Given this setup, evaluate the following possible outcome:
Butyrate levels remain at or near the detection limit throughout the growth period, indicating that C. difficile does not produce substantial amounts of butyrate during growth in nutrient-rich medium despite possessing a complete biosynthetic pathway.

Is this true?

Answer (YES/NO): NO